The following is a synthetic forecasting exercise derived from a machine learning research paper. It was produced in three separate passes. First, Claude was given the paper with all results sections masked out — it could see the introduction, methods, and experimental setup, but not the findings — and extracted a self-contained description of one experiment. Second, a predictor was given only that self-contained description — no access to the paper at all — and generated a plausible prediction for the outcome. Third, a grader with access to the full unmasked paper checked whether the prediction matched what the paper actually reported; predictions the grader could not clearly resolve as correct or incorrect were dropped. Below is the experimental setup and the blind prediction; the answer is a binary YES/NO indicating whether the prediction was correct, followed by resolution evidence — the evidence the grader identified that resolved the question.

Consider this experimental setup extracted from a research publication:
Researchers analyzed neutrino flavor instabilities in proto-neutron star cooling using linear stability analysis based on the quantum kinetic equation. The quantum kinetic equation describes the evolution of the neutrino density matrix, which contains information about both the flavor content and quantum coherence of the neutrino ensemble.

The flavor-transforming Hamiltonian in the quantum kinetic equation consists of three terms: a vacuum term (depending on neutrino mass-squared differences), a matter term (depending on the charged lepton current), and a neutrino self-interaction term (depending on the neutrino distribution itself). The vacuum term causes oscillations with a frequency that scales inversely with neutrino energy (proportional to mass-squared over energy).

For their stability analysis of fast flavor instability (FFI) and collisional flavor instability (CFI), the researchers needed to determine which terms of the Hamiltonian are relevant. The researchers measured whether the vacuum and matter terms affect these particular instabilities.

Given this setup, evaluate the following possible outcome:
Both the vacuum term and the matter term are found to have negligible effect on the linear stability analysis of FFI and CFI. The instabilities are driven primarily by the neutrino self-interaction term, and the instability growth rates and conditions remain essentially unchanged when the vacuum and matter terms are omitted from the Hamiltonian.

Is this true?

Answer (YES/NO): YES